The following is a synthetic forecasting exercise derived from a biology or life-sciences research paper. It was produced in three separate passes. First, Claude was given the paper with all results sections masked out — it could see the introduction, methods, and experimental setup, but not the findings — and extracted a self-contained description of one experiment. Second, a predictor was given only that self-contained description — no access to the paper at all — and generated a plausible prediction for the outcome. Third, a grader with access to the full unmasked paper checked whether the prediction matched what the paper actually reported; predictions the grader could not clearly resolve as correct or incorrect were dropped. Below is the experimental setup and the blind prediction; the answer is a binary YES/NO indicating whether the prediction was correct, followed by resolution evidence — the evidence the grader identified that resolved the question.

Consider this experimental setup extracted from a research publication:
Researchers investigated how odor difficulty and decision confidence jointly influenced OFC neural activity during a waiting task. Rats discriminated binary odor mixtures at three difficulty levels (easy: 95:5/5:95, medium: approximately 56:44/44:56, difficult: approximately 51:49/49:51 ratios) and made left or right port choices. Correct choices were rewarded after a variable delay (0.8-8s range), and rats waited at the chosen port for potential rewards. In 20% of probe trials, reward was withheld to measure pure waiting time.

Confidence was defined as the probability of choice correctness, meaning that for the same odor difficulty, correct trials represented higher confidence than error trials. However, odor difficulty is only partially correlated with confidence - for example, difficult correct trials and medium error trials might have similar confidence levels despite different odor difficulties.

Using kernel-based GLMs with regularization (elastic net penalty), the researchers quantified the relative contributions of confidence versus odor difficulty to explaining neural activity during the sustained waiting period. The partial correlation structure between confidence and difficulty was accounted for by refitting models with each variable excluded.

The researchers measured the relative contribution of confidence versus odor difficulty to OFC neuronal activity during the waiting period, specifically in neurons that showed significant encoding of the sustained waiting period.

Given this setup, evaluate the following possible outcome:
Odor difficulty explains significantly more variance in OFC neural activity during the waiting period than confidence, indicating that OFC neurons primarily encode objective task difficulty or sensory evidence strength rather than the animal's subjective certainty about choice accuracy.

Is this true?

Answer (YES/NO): NO